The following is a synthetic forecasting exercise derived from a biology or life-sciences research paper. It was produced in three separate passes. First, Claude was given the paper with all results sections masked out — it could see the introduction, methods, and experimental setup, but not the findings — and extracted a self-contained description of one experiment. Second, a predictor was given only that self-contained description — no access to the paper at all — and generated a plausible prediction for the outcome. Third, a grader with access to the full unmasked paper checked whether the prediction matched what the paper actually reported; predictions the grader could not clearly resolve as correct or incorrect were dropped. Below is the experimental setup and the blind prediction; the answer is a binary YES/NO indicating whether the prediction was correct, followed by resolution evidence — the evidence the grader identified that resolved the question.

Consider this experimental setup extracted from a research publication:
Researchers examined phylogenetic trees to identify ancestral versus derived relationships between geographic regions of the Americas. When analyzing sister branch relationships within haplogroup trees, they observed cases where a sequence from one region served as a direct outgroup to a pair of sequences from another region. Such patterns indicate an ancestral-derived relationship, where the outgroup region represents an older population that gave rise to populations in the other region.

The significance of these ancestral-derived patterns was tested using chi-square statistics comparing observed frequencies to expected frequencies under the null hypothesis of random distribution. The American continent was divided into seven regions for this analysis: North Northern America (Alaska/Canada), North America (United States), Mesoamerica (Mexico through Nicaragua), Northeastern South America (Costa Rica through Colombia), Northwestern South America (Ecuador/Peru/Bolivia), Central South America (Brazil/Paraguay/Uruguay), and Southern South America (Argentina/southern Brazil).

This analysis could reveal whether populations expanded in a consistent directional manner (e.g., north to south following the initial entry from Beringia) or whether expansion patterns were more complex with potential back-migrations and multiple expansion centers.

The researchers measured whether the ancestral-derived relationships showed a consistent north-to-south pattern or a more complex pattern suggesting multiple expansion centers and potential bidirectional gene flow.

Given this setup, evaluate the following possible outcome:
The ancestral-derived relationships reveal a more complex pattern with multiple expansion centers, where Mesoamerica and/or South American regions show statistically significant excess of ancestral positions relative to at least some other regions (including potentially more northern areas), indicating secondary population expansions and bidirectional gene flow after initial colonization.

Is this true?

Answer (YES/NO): YES